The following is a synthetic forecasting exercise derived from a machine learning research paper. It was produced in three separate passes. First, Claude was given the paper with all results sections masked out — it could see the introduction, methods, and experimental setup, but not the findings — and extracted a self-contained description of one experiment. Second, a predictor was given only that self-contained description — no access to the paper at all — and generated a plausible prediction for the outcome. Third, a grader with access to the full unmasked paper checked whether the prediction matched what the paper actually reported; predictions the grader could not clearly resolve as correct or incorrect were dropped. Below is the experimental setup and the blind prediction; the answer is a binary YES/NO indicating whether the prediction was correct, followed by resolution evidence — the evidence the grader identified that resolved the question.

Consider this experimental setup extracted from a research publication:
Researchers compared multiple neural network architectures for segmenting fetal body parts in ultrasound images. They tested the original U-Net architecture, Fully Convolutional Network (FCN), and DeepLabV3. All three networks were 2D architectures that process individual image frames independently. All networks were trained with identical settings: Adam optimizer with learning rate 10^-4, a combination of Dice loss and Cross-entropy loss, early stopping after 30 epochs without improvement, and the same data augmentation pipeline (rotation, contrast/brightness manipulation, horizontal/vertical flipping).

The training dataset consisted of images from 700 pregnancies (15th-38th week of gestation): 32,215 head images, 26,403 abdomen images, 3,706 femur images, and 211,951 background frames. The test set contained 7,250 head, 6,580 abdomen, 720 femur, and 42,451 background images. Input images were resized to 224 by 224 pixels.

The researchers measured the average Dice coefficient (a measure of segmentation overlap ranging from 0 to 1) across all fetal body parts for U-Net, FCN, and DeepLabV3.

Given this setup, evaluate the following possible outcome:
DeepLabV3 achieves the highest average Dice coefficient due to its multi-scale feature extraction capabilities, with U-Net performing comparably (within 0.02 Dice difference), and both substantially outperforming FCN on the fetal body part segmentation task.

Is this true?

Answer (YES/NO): NO